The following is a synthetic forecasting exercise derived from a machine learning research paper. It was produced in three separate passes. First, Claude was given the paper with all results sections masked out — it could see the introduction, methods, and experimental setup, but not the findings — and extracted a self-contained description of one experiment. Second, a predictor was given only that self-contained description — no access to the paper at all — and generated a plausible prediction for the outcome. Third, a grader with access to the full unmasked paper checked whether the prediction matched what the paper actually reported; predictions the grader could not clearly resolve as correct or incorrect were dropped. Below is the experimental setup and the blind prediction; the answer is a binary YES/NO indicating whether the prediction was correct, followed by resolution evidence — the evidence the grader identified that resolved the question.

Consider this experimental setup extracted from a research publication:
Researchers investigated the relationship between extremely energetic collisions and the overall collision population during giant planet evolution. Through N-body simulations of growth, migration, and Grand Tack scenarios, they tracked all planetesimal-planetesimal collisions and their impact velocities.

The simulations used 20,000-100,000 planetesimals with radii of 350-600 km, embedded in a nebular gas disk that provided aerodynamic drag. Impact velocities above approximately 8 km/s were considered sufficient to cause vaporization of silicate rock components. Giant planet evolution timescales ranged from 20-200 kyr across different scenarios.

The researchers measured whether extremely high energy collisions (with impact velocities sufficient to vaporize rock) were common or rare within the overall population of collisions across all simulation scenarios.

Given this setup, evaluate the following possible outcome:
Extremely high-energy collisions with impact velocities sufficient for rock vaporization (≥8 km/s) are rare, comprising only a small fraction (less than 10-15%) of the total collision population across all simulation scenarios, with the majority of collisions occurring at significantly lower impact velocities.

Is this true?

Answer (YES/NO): NO